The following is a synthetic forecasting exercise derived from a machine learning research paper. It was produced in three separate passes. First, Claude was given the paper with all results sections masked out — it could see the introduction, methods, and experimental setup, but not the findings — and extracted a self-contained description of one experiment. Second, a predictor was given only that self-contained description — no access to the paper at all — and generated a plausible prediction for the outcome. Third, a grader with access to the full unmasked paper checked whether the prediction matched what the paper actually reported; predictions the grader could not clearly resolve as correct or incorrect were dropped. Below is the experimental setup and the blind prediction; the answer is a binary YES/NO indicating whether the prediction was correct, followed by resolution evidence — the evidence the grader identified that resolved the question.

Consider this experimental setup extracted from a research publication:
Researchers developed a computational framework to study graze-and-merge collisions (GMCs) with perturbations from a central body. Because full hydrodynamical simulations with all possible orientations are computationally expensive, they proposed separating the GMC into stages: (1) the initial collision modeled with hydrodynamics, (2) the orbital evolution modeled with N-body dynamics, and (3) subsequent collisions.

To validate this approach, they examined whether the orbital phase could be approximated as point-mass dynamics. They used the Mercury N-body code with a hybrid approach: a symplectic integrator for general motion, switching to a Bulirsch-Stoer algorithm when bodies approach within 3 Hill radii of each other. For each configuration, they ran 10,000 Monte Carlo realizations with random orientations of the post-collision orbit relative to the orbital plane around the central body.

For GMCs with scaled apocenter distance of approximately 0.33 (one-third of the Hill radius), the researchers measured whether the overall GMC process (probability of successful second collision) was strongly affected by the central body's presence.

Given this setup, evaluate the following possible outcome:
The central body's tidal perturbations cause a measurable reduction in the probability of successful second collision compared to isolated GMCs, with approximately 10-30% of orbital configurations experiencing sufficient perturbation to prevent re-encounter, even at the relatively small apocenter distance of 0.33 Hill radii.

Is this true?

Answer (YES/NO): NO